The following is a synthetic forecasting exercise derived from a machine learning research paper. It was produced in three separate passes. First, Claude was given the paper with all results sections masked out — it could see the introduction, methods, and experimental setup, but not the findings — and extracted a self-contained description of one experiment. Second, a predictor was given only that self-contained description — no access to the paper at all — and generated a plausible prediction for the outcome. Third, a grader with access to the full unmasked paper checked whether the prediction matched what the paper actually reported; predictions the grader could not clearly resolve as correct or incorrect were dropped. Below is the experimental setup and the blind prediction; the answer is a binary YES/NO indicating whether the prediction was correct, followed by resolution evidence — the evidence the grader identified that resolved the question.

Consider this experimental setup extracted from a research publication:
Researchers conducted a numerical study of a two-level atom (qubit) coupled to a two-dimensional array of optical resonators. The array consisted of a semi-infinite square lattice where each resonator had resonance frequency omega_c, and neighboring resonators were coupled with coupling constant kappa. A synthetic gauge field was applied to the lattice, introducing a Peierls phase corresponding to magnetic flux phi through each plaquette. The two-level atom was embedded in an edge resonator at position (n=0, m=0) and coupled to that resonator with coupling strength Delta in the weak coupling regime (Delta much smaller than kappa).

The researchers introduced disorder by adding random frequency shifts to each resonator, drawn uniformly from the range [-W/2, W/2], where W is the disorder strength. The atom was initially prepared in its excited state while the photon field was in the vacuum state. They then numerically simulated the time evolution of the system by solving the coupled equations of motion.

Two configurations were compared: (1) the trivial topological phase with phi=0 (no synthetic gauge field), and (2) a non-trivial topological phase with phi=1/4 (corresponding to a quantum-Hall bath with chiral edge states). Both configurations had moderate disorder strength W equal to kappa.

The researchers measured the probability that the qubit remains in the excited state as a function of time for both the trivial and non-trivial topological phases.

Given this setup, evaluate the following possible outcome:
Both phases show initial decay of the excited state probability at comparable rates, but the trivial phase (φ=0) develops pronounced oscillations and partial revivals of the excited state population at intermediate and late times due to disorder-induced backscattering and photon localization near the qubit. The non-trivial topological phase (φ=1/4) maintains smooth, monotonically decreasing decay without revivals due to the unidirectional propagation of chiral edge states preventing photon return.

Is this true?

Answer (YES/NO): YES